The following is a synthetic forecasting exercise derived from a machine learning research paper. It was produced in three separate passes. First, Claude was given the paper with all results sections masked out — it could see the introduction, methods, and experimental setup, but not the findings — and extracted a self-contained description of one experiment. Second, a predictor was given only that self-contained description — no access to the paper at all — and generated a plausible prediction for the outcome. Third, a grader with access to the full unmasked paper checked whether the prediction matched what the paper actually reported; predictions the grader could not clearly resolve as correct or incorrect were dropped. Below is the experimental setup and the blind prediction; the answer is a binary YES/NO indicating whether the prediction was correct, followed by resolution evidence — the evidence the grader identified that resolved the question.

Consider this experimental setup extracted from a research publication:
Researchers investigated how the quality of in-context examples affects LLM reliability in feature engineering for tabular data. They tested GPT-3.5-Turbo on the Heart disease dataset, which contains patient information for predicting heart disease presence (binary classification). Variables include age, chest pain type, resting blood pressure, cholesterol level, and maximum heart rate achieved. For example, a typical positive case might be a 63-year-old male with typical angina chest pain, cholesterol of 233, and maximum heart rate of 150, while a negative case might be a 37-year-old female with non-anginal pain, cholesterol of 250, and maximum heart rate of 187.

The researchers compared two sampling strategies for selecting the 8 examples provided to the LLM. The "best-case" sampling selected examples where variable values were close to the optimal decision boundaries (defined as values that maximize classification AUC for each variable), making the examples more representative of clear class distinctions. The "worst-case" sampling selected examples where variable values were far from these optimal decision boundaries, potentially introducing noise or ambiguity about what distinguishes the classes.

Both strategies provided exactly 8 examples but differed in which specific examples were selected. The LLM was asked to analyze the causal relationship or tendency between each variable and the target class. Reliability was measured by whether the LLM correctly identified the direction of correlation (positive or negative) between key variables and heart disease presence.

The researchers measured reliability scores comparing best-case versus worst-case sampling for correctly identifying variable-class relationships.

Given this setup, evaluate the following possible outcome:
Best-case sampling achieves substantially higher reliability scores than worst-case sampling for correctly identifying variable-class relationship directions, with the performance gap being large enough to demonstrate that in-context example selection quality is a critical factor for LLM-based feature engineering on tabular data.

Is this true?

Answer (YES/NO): YES